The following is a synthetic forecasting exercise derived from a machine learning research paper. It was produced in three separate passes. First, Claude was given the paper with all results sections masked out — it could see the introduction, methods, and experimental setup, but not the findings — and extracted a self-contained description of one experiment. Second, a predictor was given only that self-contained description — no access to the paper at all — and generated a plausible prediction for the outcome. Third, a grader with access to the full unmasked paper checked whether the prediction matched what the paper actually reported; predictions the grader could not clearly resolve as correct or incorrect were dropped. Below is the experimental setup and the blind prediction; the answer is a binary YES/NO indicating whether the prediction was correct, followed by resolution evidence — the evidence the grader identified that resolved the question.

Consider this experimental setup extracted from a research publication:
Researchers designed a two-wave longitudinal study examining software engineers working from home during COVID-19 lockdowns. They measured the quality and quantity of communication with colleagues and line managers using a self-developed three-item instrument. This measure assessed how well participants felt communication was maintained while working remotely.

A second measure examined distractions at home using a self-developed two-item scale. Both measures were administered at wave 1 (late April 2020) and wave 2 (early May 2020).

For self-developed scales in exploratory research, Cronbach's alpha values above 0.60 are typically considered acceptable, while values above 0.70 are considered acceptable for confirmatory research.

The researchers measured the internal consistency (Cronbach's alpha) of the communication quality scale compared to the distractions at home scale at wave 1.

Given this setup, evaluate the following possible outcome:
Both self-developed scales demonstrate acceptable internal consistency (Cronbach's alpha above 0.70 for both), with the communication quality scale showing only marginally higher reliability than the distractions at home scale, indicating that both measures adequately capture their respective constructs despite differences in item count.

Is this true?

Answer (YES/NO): NO